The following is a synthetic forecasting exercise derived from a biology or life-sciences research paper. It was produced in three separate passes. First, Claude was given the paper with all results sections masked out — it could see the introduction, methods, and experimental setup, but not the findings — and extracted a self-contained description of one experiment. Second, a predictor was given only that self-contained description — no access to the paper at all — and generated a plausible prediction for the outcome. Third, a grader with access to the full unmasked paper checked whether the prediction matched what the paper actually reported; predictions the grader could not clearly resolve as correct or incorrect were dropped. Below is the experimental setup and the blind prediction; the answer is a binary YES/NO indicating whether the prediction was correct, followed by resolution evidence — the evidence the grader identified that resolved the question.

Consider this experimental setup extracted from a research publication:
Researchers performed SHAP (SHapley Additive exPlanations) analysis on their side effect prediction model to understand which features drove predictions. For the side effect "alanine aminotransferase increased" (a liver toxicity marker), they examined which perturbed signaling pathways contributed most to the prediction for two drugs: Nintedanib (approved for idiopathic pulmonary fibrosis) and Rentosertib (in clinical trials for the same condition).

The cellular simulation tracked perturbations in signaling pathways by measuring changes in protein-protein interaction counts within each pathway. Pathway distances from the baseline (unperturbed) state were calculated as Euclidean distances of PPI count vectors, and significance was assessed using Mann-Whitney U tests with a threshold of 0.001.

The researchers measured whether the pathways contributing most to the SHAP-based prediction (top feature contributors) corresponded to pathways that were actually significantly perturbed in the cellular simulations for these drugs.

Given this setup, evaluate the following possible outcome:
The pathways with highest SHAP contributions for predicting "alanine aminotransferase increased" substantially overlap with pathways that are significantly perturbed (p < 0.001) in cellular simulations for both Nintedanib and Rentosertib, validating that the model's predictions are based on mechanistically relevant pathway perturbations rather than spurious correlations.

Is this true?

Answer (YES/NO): NO